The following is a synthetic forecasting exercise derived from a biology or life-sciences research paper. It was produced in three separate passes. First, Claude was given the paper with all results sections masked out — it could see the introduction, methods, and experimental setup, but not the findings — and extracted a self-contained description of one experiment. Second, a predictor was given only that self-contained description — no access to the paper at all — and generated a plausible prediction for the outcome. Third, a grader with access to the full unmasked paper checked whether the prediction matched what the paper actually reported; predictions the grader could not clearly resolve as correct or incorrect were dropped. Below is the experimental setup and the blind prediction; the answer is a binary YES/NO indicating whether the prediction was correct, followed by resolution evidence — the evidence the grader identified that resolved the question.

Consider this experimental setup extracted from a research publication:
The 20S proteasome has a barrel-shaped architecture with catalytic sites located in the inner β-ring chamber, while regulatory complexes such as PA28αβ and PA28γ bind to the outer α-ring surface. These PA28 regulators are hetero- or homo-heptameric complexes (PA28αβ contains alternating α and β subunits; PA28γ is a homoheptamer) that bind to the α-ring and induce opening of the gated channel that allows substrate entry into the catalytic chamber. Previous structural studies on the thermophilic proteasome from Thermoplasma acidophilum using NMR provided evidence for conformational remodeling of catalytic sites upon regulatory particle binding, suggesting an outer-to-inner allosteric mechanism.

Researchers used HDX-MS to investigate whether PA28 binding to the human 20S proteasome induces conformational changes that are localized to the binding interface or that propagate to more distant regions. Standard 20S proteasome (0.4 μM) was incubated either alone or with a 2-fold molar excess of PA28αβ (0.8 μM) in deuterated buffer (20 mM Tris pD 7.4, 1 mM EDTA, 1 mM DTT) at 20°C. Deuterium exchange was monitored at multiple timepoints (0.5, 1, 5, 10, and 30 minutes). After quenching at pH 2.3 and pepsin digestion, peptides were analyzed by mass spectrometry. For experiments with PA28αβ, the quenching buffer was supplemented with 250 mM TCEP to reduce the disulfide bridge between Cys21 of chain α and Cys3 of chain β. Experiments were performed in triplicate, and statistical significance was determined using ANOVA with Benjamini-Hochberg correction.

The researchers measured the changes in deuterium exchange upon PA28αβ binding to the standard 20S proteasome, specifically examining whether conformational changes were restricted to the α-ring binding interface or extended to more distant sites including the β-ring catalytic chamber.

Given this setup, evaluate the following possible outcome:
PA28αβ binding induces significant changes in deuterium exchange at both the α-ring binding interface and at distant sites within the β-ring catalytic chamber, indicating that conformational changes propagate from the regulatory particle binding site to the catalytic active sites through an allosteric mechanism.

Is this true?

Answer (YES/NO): YES